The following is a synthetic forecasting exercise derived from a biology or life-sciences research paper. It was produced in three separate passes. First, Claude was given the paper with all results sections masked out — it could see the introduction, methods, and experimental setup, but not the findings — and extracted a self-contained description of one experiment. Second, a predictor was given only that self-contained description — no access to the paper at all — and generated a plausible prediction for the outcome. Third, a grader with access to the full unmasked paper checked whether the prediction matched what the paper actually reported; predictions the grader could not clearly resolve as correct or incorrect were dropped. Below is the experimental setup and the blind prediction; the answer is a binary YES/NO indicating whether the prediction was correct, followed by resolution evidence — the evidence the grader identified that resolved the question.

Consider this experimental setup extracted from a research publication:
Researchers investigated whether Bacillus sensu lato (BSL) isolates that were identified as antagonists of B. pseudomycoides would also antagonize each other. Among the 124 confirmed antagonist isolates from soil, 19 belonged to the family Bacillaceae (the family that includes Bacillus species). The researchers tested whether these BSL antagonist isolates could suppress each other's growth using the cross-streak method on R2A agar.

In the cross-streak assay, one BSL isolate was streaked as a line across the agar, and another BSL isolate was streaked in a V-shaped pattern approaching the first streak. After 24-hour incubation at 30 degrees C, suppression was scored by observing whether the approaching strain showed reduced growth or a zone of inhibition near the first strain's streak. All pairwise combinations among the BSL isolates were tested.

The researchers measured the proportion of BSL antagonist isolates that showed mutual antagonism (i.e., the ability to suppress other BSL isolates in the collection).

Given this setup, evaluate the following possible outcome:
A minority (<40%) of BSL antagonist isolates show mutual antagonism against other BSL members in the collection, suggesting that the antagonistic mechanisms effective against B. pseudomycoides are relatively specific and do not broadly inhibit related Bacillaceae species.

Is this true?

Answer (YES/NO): NO